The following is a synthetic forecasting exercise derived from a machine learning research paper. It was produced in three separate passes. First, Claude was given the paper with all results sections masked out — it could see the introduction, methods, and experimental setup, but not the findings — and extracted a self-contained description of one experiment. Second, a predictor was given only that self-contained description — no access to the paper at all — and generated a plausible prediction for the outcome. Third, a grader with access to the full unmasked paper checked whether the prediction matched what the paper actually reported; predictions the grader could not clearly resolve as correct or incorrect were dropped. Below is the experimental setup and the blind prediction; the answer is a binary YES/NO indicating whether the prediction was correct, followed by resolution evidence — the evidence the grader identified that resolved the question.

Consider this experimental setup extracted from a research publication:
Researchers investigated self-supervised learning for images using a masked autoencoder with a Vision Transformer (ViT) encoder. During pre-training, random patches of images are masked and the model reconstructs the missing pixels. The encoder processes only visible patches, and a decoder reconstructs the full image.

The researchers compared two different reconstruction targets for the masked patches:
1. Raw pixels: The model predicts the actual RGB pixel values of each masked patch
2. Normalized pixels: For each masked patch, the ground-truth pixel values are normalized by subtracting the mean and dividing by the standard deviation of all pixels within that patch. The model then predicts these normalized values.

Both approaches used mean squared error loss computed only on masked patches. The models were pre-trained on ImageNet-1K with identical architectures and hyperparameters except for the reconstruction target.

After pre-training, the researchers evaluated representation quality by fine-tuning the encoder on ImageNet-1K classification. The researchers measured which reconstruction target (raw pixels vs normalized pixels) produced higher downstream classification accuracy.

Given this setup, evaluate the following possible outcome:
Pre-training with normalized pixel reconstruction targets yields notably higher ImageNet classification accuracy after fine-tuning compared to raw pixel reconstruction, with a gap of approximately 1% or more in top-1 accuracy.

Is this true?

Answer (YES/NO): NO